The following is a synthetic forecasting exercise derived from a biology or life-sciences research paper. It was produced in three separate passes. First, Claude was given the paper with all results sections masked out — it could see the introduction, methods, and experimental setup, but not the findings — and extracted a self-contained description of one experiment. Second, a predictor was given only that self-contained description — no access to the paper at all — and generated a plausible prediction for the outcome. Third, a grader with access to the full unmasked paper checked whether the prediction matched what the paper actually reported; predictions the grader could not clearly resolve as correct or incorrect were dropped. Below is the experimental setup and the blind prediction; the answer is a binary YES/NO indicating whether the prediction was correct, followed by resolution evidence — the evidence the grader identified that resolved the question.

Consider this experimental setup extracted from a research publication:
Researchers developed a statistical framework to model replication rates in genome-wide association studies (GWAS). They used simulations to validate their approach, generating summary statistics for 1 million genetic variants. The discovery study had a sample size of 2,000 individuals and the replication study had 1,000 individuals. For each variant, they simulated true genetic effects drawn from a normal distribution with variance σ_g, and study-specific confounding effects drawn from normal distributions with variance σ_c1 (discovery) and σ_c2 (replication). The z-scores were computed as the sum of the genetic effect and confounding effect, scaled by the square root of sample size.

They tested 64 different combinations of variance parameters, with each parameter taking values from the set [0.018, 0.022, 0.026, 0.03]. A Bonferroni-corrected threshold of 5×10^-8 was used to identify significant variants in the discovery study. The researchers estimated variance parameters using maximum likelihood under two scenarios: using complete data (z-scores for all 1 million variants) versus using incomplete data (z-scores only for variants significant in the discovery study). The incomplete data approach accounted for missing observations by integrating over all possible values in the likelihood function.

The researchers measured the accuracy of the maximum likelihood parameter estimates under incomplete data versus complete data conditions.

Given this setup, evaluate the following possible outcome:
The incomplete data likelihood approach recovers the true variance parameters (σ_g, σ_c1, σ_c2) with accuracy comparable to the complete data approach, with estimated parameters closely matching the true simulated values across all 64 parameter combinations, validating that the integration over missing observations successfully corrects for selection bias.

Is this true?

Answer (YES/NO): NO